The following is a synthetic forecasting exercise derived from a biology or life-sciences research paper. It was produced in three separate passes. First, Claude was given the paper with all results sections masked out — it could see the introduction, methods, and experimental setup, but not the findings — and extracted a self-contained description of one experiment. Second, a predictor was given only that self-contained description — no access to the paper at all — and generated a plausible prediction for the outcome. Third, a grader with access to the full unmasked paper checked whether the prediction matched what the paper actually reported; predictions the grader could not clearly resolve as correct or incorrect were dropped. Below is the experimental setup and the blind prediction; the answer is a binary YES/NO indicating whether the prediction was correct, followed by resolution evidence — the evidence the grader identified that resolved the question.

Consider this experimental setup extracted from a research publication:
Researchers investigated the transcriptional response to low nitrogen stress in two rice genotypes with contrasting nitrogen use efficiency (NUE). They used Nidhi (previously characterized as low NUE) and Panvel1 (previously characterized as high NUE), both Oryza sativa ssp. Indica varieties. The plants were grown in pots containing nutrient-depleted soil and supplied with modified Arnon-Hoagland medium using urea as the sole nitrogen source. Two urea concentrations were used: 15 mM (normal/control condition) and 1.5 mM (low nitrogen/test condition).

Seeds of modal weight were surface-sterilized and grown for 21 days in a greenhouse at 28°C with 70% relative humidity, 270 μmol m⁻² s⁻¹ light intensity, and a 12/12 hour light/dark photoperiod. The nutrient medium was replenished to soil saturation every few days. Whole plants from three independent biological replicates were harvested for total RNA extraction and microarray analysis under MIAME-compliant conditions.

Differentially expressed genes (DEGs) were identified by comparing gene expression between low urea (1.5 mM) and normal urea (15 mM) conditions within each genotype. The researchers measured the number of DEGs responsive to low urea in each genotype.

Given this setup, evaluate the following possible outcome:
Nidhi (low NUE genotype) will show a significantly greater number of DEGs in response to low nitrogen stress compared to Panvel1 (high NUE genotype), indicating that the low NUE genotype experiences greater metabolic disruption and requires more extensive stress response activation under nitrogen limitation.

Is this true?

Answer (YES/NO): NO